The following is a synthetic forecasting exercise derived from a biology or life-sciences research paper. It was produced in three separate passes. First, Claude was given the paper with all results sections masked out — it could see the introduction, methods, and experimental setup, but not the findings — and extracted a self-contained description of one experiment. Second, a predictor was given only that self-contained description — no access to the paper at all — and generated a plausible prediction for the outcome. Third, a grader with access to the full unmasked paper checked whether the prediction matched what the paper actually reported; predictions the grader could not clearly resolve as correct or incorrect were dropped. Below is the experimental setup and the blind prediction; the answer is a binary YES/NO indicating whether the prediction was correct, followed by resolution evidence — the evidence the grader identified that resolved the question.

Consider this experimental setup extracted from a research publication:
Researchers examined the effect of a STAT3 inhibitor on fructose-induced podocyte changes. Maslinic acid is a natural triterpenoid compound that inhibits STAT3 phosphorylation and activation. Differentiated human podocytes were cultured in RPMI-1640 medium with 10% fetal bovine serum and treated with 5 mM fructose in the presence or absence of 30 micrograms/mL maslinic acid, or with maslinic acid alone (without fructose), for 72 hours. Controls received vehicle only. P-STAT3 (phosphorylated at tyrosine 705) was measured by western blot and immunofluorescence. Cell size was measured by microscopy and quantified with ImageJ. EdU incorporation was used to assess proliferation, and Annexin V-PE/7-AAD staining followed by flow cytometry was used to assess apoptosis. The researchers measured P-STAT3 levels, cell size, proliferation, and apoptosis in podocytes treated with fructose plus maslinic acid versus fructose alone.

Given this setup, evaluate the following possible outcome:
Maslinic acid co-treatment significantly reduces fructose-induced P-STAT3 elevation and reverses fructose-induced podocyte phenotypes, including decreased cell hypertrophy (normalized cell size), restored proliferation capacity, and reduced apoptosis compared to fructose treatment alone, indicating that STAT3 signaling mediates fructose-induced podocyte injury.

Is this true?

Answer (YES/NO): NO